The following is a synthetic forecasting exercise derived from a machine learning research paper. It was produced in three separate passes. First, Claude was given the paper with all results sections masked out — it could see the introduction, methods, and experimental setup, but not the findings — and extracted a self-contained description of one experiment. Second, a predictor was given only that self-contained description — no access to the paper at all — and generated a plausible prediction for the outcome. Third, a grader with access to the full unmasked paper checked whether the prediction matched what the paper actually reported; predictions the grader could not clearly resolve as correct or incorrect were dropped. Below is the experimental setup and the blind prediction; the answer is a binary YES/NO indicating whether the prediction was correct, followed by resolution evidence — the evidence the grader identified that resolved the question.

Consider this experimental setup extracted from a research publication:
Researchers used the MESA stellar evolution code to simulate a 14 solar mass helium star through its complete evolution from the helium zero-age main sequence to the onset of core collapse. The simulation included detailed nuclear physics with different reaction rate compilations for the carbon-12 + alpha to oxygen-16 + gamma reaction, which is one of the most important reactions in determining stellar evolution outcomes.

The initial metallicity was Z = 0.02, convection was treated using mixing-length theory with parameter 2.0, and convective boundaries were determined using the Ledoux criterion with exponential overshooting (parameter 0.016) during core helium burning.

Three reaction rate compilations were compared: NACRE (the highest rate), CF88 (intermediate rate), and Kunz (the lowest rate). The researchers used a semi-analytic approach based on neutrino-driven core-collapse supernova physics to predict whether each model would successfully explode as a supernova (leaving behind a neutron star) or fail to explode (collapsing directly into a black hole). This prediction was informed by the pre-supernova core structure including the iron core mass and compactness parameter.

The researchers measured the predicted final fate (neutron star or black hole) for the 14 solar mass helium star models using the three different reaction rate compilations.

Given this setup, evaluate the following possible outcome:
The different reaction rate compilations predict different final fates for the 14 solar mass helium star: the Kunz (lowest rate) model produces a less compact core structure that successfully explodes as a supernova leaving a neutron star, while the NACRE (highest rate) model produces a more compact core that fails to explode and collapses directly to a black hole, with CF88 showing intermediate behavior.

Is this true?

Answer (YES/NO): YES